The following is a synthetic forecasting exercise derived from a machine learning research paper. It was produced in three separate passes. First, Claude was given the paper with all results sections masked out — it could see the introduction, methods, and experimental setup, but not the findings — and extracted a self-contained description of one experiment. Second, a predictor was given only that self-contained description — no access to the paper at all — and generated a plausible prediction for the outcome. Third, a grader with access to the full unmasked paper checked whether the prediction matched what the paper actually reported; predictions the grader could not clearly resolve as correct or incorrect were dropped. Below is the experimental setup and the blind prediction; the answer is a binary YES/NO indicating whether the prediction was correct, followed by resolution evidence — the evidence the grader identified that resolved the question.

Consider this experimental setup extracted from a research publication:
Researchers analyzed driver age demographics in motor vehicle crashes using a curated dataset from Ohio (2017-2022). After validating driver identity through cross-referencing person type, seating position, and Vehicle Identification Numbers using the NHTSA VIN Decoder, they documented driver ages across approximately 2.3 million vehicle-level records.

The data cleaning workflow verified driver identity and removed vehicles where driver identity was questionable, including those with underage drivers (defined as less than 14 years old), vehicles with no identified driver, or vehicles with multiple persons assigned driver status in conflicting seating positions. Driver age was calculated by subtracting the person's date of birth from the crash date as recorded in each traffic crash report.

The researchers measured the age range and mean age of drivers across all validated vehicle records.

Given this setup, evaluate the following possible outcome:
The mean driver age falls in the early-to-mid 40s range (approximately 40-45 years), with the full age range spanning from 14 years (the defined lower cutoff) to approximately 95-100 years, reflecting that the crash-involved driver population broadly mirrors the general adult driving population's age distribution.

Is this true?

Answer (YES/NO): NO